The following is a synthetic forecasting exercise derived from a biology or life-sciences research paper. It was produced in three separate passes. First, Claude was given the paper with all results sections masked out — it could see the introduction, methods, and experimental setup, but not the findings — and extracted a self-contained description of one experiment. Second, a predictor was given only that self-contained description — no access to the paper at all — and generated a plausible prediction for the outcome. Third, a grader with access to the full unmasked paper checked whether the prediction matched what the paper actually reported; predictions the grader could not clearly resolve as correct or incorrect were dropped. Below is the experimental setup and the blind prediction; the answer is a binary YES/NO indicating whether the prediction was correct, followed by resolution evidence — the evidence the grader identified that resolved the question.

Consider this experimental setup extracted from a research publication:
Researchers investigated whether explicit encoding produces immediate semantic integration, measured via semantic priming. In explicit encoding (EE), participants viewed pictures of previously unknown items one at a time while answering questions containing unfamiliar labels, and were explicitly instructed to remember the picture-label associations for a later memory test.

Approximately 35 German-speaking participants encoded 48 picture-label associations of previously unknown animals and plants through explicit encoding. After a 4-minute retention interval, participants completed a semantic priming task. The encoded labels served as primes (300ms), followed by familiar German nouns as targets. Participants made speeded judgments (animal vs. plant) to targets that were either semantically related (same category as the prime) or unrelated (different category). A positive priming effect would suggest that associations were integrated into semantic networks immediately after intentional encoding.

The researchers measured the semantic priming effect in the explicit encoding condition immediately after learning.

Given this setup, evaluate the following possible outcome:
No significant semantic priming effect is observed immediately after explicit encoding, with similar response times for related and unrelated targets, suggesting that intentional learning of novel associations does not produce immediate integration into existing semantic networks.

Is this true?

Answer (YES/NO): YES